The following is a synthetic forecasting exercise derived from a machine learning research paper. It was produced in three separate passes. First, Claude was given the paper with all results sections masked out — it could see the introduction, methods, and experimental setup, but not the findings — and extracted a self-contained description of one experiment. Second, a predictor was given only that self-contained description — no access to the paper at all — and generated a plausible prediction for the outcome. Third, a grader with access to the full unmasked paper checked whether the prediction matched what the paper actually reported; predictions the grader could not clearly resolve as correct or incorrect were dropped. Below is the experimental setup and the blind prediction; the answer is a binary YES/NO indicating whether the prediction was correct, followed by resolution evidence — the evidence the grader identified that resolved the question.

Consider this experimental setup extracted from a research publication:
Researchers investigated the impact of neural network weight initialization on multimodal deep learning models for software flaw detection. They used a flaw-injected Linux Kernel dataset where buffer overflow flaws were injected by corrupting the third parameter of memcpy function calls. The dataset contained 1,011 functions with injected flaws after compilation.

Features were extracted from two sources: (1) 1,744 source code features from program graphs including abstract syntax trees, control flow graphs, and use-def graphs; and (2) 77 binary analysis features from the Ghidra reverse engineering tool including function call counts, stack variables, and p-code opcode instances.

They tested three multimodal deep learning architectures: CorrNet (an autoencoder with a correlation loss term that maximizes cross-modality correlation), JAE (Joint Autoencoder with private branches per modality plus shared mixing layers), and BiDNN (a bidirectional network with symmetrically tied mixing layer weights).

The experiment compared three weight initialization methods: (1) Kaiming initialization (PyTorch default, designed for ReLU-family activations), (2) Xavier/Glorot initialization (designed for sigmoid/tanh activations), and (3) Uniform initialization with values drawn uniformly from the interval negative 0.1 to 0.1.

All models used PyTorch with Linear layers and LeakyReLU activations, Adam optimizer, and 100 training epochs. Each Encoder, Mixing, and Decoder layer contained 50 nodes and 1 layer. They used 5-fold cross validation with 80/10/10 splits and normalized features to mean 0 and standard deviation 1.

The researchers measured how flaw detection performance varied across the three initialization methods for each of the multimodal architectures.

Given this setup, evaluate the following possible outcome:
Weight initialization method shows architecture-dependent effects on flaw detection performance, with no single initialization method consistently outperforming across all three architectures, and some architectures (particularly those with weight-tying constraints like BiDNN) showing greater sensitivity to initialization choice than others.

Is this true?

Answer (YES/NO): NO